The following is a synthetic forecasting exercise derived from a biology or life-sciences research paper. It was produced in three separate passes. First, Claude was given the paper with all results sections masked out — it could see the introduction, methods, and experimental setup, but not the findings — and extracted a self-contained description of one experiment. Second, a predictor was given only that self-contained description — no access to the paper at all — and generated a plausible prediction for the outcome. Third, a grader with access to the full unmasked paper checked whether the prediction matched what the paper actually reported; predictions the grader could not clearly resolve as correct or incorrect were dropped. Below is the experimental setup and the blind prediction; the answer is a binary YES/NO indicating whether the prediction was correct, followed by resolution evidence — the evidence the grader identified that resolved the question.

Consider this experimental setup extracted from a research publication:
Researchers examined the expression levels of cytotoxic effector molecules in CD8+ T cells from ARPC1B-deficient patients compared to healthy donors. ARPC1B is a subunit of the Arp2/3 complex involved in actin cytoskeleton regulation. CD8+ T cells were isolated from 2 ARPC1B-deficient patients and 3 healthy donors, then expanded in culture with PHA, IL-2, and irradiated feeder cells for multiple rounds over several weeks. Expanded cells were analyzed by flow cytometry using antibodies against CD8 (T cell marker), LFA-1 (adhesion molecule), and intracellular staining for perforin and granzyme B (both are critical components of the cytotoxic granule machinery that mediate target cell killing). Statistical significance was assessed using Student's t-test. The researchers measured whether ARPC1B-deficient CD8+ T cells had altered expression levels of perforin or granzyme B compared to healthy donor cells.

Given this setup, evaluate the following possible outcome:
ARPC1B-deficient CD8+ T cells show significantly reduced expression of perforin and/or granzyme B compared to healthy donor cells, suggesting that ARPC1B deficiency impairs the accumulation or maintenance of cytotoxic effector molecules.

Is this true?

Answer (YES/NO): NO